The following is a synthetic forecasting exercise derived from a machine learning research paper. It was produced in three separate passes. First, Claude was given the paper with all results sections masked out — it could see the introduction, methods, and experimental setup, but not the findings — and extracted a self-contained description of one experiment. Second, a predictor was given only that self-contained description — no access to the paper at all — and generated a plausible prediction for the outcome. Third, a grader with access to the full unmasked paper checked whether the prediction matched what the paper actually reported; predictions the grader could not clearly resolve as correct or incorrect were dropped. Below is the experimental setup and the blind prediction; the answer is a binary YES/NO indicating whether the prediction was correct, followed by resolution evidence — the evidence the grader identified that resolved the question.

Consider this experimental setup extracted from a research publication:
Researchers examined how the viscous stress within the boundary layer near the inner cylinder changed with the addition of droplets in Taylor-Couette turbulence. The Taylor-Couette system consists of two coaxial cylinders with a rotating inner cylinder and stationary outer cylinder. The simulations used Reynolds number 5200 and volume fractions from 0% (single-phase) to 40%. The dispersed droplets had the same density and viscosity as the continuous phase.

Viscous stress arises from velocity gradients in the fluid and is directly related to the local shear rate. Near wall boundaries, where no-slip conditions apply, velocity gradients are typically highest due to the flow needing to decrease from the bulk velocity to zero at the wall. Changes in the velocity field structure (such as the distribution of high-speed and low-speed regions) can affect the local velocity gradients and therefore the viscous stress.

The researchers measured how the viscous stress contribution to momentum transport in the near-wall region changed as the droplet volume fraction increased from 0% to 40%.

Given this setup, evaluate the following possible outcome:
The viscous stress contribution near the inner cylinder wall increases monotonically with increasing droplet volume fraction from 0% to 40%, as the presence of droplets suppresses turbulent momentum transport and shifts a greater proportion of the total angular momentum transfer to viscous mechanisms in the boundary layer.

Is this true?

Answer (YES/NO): NO